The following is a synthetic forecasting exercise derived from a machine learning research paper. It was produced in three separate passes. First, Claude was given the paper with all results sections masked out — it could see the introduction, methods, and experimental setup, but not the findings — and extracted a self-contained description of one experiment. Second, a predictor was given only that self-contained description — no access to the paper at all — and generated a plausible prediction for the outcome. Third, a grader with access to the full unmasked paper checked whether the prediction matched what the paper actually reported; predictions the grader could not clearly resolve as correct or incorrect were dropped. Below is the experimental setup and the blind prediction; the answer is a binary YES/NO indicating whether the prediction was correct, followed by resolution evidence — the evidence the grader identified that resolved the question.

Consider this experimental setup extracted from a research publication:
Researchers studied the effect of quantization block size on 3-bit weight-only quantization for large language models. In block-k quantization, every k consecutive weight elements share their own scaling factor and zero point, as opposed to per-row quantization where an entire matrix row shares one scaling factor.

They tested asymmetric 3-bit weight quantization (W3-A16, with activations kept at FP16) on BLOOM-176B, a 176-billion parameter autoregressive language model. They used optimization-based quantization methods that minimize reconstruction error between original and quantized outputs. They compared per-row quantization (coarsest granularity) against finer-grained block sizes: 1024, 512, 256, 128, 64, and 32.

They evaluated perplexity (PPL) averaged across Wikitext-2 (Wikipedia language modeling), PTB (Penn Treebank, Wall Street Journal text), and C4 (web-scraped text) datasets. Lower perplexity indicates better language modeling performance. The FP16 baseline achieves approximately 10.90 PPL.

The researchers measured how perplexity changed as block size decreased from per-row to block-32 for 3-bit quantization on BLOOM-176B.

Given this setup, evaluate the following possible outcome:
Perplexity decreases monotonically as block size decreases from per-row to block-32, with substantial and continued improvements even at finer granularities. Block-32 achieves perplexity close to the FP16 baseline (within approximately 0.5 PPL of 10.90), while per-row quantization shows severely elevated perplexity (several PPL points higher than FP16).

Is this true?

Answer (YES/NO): NO